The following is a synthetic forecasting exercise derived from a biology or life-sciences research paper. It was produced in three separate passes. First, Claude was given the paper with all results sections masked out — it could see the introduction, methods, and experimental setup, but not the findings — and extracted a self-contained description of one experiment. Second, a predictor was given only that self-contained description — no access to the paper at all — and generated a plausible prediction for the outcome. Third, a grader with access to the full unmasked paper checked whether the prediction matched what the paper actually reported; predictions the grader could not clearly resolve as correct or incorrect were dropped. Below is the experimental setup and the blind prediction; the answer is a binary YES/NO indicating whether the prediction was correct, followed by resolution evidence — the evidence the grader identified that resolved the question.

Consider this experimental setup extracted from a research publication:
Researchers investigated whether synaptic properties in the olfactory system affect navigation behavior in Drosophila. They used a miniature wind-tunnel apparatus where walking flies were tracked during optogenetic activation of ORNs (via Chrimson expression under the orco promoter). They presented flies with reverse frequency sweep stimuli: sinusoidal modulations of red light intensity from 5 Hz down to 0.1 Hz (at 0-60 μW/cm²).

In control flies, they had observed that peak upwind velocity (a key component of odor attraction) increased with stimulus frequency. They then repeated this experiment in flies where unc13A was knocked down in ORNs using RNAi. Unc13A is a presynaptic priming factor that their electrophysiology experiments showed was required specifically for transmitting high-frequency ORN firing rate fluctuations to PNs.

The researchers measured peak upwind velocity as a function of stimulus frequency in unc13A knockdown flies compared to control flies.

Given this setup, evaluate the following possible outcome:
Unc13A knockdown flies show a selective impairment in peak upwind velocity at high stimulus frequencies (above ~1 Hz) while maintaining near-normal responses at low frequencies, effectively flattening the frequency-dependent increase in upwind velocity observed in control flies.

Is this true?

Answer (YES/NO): YES